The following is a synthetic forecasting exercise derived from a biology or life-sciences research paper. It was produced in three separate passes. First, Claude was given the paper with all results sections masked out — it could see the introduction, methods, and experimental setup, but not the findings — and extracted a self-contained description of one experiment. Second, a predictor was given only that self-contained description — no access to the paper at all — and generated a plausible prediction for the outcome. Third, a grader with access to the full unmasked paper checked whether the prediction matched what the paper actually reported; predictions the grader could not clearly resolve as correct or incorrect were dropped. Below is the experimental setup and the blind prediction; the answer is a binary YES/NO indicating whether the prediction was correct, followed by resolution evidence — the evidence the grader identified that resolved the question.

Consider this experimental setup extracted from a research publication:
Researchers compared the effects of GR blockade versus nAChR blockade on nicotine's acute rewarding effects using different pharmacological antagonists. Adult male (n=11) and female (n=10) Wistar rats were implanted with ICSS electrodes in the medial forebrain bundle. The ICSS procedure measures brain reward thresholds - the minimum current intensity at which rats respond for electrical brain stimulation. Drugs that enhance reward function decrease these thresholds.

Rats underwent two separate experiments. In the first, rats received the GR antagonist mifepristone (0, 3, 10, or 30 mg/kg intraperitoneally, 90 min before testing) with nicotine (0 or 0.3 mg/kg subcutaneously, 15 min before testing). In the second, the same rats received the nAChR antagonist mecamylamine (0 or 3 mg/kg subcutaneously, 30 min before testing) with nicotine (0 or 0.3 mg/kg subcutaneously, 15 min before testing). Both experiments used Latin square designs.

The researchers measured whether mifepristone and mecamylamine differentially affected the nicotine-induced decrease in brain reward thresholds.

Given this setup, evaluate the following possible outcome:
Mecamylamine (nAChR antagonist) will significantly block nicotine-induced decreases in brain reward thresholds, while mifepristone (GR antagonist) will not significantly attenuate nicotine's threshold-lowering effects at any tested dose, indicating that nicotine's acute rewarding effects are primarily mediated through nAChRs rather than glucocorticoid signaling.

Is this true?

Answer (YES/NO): YES